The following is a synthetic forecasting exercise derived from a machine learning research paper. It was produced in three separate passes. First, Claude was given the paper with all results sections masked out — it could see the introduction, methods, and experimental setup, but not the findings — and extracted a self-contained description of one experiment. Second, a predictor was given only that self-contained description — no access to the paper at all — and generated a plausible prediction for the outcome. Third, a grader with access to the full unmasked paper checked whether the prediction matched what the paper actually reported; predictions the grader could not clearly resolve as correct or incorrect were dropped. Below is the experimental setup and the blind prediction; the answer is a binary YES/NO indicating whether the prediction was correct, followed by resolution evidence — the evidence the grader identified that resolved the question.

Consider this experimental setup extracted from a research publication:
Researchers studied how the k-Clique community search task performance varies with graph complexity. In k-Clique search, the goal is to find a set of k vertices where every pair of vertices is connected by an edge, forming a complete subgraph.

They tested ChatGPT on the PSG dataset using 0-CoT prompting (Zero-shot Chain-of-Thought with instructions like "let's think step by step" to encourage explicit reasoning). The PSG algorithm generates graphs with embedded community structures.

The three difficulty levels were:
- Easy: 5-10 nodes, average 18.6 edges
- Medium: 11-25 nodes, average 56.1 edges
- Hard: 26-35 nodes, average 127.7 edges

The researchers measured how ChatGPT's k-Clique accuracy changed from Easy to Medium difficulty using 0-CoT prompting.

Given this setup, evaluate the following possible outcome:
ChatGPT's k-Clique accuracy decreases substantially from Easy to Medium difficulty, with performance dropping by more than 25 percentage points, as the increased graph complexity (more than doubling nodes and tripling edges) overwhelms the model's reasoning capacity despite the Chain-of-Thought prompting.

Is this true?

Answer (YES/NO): NO